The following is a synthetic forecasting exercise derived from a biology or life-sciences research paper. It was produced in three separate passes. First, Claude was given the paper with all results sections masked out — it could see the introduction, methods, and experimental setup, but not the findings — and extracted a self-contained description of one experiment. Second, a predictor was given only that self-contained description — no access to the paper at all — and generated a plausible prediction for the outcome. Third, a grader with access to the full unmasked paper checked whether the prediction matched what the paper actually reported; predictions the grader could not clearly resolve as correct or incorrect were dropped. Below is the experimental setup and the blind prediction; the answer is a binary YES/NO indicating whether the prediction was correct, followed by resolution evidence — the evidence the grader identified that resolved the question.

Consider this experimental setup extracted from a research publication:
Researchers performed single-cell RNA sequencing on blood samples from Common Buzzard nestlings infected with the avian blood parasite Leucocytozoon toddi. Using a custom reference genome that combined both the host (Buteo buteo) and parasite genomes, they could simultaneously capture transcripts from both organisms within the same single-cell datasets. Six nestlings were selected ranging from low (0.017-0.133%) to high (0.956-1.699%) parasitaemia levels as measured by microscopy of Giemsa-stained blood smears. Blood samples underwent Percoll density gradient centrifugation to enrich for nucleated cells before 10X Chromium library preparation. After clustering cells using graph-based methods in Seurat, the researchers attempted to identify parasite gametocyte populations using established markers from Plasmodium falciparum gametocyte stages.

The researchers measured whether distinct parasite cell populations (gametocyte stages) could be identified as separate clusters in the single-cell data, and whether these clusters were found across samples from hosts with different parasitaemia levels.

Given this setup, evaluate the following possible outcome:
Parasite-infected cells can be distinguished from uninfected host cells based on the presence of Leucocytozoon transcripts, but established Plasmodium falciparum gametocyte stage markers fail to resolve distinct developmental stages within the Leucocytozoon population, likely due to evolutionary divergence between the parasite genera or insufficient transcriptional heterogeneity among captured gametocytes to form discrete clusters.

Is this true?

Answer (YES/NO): NO